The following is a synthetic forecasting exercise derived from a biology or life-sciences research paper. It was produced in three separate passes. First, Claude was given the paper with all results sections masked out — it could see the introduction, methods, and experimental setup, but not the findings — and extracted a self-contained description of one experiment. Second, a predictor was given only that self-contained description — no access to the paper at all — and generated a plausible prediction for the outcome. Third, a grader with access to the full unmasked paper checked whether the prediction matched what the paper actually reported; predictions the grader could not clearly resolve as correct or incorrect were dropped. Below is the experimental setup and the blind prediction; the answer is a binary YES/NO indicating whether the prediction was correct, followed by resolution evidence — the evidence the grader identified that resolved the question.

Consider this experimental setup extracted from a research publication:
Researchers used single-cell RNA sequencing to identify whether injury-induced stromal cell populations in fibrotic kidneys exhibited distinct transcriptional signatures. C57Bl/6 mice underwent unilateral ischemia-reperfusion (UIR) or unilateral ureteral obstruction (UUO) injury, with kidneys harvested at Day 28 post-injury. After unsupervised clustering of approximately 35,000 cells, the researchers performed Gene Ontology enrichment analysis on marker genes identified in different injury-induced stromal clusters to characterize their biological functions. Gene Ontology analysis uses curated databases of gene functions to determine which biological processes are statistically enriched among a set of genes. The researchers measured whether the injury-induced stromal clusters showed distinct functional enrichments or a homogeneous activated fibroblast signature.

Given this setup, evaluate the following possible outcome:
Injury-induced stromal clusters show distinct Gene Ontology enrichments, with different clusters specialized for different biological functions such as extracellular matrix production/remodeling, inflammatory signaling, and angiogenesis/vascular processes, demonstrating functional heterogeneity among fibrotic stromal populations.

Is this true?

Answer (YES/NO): NO